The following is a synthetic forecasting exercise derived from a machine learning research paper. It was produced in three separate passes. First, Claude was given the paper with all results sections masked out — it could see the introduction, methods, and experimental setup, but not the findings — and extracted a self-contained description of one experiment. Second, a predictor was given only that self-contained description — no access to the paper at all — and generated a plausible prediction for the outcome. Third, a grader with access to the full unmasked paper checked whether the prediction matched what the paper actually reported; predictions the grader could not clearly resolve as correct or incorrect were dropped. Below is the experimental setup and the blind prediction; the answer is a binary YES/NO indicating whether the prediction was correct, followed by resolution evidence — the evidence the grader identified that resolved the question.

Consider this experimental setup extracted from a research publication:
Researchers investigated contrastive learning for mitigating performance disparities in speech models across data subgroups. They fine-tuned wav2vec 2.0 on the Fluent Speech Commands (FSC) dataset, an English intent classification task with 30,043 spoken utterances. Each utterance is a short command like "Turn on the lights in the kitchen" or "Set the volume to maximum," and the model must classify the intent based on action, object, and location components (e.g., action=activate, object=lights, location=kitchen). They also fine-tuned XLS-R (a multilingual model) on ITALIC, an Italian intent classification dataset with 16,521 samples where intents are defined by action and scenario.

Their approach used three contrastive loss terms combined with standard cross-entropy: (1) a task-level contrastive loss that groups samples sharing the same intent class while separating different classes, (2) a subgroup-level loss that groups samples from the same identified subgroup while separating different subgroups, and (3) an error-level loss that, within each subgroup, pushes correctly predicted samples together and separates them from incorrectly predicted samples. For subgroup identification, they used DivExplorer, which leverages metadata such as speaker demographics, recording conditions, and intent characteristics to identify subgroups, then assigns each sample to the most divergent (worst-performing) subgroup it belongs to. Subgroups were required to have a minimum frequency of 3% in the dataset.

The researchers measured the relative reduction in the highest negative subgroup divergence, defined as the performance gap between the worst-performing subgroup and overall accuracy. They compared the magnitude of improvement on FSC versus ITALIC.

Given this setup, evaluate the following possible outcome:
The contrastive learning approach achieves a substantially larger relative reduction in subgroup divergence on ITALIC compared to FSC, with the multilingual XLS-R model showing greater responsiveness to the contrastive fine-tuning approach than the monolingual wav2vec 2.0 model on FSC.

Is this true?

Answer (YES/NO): NO